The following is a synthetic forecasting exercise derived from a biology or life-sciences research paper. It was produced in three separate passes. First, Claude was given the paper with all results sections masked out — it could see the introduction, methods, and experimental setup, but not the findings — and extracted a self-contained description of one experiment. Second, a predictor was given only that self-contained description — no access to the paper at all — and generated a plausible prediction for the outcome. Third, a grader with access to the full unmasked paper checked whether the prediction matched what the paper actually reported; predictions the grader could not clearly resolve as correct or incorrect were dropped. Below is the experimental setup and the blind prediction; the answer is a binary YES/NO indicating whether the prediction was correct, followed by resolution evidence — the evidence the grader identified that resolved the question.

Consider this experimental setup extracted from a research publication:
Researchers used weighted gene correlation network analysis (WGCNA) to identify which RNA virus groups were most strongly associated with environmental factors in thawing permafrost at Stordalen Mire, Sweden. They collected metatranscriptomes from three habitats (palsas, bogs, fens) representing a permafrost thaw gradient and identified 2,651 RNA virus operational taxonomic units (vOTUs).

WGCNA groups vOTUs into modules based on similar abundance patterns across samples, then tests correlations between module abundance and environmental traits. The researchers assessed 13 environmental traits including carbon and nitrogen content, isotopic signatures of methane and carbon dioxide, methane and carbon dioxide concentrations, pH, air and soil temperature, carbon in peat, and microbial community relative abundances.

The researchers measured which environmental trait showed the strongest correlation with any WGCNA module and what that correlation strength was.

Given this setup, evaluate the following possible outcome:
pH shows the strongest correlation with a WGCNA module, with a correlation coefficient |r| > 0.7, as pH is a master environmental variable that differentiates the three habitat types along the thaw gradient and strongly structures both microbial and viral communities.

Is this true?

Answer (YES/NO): NO